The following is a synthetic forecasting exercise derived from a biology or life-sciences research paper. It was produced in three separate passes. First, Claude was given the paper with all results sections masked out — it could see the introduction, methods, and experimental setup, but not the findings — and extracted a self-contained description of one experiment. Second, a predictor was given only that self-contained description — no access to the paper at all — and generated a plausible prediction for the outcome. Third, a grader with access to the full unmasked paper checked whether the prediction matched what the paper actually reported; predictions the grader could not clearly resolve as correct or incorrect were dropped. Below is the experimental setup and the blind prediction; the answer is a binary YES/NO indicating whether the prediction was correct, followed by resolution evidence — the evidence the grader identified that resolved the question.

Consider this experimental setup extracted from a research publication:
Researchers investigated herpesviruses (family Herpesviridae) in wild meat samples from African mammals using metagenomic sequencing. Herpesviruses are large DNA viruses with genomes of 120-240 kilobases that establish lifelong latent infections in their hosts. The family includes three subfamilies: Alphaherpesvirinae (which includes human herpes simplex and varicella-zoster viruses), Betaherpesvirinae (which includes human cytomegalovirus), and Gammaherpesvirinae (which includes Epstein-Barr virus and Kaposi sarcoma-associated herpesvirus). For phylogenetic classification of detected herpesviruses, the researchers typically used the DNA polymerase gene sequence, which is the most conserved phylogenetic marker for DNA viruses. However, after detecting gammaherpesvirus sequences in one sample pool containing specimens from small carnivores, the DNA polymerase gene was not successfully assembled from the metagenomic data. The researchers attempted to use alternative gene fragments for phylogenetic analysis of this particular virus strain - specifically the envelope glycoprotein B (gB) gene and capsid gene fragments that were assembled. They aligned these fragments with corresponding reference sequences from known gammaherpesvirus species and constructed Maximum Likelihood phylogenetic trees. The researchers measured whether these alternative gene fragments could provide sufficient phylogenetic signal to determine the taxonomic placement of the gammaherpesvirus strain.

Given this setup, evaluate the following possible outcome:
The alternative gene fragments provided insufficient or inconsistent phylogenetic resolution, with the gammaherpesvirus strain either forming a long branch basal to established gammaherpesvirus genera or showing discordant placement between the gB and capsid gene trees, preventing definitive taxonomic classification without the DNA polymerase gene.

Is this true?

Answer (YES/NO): YES